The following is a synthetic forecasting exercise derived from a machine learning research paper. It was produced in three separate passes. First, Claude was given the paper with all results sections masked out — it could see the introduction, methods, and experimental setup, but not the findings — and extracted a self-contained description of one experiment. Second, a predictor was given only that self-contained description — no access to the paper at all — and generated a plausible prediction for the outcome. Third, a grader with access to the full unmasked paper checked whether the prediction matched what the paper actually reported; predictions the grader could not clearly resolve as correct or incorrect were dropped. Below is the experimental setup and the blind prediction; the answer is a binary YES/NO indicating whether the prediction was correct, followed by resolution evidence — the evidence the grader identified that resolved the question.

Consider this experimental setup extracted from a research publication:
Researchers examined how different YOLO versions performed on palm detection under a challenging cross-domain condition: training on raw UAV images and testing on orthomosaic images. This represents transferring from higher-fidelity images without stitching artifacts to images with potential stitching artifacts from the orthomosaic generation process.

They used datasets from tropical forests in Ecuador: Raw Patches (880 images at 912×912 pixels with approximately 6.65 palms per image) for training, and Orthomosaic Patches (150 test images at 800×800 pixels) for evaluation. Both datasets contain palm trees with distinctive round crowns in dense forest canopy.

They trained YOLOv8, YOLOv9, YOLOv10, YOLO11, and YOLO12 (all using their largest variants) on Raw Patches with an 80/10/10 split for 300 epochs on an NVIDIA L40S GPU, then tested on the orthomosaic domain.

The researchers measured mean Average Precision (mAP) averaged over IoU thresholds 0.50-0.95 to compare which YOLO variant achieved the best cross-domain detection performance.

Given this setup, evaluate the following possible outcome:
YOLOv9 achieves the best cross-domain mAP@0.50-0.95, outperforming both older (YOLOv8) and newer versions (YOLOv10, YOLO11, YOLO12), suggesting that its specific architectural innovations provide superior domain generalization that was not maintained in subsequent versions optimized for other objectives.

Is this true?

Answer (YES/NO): NO